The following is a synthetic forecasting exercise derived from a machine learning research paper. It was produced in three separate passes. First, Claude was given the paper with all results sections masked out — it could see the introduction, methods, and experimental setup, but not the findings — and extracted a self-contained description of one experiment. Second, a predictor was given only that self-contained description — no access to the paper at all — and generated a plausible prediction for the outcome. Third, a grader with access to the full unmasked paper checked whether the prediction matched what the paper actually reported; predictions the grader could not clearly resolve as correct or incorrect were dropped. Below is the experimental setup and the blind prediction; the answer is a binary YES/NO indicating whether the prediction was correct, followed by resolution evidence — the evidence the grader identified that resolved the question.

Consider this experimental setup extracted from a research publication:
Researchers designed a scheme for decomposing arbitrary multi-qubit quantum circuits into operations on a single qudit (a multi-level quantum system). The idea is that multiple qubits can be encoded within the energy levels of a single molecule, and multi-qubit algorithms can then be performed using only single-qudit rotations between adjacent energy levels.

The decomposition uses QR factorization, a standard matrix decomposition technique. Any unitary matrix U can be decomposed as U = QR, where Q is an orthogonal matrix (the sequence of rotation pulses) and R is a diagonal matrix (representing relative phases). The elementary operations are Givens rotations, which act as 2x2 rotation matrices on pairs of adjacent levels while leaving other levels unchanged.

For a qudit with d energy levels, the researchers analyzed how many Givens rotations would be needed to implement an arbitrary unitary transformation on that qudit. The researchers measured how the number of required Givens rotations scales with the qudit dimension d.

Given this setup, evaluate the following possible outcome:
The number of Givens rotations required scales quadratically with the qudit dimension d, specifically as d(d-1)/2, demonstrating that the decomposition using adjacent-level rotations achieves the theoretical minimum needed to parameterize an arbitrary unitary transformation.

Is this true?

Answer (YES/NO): NO